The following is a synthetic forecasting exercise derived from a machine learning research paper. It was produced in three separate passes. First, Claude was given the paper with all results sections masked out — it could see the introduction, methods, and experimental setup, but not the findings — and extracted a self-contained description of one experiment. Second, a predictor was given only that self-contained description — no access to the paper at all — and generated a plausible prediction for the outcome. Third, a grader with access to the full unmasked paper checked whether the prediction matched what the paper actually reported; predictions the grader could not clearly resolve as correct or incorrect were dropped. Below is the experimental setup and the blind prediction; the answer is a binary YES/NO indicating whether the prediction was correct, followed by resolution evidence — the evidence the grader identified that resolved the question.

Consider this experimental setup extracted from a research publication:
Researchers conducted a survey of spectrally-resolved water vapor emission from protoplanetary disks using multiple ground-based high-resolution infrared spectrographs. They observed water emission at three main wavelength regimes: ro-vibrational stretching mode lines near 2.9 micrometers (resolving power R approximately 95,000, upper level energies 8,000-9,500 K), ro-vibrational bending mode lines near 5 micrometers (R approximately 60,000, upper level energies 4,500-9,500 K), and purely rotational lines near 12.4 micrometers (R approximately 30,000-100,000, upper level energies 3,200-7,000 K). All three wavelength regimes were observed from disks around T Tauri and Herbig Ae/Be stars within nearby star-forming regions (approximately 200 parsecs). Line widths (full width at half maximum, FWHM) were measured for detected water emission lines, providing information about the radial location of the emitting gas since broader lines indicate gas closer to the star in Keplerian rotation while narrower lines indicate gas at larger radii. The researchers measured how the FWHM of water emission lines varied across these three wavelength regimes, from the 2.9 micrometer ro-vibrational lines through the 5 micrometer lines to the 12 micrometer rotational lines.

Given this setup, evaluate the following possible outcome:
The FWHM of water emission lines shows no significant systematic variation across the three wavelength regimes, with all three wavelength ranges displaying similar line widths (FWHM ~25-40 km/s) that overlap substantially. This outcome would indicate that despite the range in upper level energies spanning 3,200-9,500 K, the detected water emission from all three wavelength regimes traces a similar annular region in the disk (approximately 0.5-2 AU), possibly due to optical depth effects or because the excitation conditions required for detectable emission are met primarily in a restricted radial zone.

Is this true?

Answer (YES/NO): NO